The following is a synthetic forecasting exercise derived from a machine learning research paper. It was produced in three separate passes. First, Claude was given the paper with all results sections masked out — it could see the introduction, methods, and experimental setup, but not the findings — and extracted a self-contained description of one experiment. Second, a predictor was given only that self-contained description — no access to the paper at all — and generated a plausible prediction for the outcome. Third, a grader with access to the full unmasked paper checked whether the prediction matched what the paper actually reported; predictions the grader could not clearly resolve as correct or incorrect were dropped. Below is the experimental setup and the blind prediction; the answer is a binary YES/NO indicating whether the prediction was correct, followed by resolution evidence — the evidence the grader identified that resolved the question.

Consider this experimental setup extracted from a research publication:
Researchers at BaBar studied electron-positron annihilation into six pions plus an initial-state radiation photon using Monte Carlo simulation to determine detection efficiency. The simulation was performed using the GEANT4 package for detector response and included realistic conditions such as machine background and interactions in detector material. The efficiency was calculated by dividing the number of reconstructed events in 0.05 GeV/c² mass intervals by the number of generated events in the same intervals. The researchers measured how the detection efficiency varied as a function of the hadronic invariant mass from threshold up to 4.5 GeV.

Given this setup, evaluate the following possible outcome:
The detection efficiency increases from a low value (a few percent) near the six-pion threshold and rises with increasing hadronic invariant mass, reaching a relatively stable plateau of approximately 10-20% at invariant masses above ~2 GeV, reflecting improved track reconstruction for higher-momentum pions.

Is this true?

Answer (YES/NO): NO